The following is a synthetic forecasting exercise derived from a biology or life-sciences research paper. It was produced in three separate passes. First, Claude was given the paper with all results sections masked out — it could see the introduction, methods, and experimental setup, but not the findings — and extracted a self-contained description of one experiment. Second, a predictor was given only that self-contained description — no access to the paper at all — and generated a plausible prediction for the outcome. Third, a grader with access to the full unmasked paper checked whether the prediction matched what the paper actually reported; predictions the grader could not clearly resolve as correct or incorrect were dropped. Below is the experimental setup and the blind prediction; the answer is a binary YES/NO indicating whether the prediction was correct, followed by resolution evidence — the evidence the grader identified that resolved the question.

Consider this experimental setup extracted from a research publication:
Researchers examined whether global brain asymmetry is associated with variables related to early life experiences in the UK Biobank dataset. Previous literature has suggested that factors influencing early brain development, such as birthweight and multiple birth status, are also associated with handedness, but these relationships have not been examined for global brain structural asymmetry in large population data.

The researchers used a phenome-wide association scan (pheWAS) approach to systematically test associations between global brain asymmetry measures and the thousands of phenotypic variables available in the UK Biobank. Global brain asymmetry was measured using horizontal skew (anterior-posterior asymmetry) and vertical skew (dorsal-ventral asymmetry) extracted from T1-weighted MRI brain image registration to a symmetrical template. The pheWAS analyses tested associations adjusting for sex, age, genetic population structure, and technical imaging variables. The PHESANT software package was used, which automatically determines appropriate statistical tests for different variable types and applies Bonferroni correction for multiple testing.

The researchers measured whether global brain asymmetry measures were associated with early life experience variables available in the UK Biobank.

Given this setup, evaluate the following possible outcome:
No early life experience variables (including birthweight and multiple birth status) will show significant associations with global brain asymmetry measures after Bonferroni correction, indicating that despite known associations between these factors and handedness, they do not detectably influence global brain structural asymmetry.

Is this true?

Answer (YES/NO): NO